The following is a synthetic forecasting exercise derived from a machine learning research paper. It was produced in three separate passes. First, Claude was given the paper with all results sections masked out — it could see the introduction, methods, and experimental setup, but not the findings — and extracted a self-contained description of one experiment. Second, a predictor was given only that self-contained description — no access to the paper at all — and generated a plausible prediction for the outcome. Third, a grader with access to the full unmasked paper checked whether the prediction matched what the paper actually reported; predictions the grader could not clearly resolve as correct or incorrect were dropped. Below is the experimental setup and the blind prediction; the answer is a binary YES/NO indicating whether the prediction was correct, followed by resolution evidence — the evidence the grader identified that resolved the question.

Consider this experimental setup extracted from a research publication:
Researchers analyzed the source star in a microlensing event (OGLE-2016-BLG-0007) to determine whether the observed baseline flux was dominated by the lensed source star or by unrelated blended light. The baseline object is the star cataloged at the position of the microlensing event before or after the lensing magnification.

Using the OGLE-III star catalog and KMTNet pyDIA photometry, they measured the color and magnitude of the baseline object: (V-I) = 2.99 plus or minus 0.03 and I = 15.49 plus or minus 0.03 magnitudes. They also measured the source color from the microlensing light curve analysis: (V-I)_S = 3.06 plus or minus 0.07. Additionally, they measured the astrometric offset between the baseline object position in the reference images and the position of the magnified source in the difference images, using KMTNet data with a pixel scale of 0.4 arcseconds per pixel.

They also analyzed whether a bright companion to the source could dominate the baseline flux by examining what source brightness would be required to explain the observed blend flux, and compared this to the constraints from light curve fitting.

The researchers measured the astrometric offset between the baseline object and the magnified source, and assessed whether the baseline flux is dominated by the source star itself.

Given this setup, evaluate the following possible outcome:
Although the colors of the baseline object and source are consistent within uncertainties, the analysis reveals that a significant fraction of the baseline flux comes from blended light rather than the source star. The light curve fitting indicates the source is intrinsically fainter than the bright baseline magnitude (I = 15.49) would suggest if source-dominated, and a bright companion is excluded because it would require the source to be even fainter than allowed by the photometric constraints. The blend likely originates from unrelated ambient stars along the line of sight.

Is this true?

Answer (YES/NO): NO